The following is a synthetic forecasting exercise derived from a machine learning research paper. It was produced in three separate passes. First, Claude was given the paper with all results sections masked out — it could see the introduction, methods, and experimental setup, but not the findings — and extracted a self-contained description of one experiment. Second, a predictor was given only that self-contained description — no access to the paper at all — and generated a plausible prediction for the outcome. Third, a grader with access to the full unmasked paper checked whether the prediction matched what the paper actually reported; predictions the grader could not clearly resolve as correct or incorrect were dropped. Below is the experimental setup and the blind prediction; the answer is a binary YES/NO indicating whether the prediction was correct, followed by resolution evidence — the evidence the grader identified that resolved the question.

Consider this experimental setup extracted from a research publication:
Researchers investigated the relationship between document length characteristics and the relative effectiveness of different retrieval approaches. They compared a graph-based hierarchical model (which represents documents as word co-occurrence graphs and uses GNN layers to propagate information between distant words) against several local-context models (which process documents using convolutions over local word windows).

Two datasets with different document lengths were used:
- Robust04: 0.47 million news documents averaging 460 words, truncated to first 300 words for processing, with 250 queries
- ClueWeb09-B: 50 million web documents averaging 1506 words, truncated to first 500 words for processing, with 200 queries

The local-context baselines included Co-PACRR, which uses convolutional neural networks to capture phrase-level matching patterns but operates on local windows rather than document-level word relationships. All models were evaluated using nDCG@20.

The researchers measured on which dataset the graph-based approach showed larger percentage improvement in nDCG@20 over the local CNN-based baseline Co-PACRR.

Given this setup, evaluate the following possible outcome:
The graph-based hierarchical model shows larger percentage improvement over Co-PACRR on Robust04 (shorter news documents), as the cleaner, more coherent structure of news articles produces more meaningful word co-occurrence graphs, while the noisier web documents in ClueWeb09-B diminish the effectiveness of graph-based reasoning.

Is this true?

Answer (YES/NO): NO